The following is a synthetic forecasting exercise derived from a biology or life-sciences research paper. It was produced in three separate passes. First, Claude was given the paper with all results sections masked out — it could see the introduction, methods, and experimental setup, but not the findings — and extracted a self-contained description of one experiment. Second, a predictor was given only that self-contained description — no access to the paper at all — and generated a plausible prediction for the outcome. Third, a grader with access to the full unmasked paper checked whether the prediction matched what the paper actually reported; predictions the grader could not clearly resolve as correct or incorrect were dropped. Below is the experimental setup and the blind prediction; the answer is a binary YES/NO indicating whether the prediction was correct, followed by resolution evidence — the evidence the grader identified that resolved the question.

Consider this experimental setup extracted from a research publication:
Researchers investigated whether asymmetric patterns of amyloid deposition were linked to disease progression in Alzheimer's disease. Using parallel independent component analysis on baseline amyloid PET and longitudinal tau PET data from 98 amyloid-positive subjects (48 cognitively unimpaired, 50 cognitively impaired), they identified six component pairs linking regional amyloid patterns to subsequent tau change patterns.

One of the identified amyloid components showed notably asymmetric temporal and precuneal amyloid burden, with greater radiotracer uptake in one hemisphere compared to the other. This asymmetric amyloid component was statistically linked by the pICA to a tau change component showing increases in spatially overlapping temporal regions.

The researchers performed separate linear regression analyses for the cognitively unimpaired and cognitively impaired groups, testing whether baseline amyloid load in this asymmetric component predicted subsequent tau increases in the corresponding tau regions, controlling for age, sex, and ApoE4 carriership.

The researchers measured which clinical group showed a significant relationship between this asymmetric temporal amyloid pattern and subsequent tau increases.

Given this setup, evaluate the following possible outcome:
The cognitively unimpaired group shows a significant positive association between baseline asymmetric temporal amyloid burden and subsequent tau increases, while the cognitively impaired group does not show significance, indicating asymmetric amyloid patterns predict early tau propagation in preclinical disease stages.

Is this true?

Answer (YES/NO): NO